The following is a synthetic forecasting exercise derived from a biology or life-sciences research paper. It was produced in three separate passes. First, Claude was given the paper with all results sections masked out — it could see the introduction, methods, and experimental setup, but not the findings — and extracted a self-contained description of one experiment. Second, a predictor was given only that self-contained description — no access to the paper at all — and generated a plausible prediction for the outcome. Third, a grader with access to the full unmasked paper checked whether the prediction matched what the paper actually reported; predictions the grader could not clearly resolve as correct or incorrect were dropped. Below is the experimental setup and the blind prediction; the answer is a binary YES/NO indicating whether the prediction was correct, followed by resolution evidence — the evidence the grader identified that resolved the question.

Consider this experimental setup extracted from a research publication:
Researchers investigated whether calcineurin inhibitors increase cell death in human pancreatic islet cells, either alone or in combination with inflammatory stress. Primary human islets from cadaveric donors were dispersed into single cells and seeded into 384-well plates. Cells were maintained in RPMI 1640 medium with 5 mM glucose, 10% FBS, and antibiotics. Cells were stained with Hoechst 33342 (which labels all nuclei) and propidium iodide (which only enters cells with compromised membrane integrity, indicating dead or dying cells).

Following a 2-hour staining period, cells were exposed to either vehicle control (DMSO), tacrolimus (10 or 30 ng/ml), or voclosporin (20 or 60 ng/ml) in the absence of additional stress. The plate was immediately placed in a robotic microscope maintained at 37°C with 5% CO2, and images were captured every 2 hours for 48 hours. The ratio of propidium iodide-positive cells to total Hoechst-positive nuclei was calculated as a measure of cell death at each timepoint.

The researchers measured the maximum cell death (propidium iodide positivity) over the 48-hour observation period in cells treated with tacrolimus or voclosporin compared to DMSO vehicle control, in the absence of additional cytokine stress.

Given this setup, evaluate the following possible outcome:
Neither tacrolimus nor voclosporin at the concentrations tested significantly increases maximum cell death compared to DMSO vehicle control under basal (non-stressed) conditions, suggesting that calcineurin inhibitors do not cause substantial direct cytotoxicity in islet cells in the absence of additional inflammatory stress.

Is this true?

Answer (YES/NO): YES